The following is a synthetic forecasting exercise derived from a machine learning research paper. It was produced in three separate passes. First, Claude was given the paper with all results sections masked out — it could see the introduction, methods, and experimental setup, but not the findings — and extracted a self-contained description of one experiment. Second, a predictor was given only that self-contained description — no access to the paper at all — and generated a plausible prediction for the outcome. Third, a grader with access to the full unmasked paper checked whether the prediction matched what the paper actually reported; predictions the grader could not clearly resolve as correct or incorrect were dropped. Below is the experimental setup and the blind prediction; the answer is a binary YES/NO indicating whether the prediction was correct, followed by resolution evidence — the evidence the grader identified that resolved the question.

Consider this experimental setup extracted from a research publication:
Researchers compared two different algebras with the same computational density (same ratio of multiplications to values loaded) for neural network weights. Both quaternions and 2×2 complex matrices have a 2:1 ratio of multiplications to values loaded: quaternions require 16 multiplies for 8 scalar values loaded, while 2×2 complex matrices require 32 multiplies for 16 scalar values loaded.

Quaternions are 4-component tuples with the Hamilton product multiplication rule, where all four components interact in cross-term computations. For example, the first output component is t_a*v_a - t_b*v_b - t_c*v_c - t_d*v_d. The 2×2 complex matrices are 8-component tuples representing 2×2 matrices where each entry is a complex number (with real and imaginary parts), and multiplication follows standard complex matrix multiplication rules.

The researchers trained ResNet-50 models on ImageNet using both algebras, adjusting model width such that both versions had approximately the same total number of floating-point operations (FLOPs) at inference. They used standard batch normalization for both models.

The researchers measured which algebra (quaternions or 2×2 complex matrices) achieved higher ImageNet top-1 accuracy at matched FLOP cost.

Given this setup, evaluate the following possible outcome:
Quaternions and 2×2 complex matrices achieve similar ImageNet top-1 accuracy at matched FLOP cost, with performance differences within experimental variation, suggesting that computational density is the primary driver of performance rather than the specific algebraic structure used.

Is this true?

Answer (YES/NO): NO